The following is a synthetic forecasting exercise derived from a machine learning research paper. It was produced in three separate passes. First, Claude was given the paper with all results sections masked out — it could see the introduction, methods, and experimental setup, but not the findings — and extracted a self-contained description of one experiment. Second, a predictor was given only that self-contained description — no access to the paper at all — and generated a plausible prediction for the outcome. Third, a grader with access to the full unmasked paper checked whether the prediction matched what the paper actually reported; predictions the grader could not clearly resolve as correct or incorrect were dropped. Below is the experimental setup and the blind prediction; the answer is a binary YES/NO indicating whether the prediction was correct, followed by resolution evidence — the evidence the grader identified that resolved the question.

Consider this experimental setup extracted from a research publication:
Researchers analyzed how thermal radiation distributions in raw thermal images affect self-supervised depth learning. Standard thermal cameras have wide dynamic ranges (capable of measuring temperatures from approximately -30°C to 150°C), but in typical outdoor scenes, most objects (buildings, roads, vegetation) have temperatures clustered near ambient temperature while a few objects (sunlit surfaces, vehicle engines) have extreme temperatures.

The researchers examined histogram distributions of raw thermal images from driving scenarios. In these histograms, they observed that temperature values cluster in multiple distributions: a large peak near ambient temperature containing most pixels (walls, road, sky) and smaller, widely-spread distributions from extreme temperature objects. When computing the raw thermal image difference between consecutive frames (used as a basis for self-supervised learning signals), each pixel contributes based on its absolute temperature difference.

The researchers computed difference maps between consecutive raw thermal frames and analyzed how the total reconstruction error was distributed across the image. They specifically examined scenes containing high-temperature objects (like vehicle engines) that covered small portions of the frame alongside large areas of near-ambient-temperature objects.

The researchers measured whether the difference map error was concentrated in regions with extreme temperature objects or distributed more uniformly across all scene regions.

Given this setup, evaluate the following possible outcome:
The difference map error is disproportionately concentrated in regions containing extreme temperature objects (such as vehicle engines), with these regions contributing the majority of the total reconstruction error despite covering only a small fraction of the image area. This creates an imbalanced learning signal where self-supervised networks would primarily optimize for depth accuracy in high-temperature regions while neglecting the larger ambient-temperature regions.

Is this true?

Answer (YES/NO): YES